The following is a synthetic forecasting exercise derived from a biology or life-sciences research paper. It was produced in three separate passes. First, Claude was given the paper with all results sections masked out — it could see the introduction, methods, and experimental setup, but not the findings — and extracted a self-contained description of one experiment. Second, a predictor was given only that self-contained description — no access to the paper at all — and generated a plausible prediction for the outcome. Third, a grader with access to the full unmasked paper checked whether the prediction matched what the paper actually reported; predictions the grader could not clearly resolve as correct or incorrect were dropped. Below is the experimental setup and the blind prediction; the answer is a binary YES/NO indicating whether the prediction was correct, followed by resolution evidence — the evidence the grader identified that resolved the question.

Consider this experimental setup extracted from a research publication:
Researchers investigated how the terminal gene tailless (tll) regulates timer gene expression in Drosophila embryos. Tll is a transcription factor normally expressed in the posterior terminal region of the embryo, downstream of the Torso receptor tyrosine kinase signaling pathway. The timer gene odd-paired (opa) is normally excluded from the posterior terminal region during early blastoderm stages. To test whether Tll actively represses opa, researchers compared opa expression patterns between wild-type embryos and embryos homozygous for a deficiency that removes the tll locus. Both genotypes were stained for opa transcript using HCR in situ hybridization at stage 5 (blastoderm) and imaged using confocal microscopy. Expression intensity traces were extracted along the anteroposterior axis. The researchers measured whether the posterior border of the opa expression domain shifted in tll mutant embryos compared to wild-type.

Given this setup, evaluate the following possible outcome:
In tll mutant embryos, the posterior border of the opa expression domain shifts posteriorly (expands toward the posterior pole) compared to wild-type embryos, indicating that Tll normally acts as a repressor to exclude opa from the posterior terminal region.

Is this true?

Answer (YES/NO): YES